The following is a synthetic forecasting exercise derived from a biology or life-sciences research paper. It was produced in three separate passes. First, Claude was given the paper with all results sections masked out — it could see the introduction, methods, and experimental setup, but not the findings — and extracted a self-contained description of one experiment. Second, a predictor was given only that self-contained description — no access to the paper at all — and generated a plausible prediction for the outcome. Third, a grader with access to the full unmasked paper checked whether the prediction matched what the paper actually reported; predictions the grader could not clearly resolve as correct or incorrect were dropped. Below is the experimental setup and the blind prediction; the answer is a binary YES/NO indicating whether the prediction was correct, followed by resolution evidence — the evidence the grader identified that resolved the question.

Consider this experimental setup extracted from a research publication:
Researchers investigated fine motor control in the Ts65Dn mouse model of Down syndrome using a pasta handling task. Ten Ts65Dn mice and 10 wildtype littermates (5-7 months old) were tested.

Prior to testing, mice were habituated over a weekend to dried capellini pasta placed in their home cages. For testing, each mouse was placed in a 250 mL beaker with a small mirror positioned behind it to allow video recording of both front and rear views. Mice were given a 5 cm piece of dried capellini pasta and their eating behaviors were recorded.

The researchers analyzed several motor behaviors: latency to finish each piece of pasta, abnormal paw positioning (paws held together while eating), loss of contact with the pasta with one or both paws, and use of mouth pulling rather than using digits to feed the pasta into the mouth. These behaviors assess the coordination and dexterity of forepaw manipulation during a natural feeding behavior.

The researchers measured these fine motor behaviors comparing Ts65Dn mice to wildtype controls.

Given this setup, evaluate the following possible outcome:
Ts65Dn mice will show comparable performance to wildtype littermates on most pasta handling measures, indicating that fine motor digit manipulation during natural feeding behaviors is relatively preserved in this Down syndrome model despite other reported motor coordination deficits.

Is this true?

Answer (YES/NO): NO